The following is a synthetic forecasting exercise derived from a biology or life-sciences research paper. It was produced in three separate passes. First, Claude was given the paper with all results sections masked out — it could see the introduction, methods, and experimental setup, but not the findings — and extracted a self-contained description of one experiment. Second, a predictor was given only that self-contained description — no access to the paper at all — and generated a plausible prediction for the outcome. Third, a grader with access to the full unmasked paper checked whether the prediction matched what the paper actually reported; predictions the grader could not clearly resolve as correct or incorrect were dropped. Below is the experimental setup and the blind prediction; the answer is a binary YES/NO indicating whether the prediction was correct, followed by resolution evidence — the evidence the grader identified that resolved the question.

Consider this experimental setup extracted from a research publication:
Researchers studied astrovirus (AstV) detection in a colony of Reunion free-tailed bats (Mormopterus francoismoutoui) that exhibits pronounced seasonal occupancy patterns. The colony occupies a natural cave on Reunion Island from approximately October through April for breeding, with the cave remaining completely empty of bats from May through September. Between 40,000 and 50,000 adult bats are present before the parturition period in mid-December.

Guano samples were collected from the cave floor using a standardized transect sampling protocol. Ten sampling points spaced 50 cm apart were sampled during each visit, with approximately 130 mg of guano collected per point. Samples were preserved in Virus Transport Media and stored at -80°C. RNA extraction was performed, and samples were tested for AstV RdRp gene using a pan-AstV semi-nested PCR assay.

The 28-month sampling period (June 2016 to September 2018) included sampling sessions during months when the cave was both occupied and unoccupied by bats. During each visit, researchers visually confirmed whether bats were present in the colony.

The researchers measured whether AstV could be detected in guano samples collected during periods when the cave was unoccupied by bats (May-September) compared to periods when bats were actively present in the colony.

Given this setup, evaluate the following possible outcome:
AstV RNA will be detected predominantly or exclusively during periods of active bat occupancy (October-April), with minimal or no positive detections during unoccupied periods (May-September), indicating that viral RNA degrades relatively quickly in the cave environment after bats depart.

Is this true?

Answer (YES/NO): NO